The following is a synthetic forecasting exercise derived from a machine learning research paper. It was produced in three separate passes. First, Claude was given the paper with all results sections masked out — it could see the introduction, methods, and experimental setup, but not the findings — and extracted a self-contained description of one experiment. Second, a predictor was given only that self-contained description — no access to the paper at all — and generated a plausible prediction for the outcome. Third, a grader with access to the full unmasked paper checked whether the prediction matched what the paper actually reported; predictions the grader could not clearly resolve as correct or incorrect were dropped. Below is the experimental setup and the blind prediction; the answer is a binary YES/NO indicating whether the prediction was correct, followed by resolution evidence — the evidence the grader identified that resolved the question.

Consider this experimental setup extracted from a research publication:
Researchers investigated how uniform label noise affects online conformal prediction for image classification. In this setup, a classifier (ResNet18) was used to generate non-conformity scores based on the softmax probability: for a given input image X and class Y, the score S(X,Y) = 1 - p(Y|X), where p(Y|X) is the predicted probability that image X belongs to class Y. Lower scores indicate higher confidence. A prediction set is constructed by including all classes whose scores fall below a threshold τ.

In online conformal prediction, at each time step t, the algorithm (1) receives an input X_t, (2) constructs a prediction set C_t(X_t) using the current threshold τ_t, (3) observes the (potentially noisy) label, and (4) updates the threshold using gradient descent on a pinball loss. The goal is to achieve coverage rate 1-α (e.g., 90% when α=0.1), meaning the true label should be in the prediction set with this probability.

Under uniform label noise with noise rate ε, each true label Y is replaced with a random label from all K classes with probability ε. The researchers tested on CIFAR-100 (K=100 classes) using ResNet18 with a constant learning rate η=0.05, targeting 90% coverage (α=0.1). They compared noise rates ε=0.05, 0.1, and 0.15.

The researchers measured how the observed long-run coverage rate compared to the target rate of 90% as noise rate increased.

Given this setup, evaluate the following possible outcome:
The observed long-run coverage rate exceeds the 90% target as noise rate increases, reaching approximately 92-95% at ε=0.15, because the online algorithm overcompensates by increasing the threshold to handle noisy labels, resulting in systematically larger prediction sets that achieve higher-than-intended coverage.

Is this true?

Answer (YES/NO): NO